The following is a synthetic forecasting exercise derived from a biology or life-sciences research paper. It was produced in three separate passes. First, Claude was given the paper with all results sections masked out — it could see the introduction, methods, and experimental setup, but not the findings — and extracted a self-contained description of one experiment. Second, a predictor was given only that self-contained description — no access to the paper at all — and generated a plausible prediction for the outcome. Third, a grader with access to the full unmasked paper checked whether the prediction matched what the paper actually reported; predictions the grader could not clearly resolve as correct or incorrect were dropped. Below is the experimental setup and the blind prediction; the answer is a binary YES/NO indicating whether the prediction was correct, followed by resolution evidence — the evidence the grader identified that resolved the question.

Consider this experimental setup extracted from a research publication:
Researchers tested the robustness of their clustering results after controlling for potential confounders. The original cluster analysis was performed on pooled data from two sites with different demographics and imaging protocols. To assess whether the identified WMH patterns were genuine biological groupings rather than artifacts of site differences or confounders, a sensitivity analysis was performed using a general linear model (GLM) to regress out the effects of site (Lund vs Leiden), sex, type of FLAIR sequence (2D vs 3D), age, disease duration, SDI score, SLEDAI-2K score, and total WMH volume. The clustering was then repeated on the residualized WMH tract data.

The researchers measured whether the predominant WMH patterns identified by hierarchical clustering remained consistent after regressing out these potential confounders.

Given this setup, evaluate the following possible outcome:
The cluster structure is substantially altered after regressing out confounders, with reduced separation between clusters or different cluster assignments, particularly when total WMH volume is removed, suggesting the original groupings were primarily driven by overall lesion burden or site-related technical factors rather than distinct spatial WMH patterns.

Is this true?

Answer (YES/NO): NO